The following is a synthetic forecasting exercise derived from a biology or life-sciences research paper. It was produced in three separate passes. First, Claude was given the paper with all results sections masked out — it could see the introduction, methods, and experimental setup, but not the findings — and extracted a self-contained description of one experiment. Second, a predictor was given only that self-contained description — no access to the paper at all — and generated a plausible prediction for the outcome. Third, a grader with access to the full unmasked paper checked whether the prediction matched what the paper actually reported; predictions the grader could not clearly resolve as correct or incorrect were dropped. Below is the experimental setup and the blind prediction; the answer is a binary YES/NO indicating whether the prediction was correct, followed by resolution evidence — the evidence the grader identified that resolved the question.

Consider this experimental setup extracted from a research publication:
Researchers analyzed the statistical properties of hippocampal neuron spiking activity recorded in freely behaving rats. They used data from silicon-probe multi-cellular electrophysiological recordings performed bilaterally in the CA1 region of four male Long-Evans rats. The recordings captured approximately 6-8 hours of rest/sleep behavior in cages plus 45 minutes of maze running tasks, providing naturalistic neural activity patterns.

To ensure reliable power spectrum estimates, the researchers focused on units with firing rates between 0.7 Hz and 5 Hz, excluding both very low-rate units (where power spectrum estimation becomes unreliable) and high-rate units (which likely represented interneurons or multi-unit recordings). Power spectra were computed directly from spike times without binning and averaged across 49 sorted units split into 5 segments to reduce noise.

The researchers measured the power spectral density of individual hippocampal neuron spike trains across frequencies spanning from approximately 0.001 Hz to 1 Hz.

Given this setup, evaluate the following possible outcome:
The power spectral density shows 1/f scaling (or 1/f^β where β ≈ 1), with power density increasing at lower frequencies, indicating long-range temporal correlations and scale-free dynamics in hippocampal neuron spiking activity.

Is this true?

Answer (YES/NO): NO